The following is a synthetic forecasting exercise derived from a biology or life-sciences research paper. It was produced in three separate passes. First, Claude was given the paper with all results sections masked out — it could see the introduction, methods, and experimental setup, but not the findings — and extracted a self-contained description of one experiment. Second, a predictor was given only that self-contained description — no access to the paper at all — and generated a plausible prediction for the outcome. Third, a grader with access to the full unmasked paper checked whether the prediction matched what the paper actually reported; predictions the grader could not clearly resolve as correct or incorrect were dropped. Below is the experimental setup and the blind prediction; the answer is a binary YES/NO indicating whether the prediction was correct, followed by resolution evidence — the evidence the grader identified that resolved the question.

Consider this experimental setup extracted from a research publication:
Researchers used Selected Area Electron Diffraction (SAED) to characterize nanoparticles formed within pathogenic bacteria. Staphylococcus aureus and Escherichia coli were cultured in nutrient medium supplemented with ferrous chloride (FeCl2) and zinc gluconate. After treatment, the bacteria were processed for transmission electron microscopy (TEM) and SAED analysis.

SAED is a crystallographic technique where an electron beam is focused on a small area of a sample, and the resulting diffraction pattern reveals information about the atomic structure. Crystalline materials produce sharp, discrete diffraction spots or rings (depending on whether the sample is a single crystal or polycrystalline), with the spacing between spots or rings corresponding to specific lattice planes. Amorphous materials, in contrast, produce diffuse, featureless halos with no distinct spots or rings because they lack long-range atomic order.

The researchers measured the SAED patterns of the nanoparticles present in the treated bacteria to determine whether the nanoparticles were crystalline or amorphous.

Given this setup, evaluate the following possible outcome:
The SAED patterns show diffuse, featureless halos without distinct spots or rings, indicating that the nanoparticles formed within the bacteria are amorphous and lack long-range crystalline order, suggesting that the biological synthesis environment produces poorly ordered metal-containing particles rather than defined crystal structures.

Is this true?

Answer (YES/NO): NO